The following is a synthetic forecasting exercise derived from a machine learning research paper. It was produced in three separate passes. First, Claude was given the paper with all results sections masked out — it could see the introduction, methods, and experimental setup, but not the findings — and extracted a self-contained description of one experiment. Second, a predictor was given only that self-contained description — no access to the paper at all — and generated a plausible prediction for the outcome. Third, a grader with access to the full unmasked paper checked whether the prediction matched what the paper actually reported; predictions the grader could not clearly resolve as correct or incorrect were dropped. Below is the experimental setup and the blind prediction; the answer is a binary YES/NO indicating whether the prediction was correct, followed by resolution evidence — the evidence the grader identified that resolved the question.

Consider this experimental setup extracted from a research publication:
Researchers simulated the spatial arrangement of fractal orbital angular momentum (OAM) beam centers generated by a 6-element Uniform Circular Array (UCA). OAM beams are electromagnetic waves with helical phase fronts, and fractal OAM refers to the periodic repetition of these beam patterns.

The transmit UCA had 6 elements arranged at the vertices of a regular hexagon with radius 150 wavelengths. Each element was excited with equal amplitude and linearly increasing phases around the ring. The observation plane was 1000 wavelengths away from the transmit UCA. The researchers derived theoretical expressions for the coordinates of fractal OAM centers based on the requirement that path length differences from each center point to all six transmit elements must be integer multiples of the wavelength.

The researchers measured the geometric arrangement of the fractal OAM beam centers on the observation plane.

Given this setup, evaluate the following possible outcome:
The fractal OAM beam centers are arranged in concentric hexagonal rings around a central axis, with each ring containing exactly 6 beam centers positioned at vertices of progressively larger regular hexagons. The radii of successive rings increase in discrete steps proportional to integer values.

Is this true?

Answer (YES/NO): NO